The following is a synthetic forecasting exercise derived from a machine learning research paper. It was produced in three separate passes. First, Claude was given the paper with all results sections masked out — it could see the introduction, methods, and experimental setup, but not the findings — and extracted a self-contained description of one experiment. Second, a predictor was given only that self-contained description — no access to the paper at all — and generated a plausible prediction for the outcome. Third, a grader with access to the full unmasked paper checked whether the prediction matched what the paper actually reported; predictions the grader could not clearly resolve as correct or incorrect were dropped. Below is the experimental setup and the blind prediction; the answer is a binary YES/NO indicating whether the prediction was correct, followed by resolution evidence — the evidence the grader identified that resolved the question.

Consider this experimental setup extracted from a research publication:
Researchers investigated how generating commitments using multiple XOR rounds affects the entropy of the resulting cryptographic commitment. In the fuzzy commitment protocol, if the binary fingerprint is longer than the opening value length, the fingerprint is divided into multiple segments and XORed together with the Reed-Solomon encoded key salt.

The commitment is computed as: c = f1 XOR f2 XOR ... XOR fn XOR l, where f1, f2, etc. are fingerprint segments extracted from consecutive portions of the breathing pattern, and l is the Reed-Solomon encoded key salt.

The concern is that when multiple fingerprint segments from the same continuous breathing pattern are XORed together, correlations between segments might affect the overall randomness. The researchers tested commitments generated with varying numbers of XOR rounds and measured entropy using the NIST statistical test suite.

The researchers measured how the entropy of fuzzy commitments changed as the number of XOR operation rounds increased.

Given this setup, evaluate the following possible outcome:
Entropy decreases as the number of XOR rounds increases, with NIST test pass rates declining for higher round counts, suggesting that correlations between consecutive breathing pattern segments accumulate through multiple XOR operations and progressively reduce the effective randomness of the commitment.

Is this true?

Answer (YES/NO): YES